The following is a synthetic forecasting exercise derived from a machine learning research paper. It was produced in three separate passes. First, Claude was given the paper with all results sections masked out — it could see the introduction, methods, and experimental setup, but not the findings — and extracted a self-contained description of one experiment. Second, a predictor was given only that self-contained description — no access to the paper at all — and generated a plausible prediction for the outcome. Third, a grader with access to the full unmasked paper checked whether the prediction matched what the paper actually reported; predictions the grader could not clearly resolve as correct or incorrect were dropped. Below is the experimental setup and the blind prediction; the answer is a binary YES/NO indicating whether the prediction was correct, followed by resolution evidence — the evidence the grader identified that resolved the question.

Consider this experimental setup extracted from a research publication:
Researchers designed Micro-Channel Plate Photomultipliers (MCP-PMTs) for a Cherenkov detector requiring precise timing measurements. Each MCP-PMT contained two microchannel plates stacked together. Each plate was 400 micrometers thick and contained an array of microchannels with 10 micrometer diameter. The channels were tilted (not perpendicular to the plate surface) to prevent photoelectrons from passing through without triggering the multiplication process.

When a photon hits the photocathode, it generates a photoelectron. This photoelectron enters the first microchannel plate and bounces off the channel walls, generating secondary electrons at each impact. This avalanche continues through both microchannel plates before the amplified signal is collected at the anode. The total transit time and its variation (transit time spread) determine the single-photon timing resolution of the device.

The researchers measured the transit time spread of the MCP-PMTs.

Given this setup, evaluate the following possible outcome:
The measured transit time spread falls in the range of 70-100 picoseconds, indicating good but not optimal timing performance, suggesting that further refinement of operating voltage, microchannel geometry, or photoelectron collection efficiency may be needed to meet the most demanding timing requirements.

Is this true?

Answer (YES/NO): NO